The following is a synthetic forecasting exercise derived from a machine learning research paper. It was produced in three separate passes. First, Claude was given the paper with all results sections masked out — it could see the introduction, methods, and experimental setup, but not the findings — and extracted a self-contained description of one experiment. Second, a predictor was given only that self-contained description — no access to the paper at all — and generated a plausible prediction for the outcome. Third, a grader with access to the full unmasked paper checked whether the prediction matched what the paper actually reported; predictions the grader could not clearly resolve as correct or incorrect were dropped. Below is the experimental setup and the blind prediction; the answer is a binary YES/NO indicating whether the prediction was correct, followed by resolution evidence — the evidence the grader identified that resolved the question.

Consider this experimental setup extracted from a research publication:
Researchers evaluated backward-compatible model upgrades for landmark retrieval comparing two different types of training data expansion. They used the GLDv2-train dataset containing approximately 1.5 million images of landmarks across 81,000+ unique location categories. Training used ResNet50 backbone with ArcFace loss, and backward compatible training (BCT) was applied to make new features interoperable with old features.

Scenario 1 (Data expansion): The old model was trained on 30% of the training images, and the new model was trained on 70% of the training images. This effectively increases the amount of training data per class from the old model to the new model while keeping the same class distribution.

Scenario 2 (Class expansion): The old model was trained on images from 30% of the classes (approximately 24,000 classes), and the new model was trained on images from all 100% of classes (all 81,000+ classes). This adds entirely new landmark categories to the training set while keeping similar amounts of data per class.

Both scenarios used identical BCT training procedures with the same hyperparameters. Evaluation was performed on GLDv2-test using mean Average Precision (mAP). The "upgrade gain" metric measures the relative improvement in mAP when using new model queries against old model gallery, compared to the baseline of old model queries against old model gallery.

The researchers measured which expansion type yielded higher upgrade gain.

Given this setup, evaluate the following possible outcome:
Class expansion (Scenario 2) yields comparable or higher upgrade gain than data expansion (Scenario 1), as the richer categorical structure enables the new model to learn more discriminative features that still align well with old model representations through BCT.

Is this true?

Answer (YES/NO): YES